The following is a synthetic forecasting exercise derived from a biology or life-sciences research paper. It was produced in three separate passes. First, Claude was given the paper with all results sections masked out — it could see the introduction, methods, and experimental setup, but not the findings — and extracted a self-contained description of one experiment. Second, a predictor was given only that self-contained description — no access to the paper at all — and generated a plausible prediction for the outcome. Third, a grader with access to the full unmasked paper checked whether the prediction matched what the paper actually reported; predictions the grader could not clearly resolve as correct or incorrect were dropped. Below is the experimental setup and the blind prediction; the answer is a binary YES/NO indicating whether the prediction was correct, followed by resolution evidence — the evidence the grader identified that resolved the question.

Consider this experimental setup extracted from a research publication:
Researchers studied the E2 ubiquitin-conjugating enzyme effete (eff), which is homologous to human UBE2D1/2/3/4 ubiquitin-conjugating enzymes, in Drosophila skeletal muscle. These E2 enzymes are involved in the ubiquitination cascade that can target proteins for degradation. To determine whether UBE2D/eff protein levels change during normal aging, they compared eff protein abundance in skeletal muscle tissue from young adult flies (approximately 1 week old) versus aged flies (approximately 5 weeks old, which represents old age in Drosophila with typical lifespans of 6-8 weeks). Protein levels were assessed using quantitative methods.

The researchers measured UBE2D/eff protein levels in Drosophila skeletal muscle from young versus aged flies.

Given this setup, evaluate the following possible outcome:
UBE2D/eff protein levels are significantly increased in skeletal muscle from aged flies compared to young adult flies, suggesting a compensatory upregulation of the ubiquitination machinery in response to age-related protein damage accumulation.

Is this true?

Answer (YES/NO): NO